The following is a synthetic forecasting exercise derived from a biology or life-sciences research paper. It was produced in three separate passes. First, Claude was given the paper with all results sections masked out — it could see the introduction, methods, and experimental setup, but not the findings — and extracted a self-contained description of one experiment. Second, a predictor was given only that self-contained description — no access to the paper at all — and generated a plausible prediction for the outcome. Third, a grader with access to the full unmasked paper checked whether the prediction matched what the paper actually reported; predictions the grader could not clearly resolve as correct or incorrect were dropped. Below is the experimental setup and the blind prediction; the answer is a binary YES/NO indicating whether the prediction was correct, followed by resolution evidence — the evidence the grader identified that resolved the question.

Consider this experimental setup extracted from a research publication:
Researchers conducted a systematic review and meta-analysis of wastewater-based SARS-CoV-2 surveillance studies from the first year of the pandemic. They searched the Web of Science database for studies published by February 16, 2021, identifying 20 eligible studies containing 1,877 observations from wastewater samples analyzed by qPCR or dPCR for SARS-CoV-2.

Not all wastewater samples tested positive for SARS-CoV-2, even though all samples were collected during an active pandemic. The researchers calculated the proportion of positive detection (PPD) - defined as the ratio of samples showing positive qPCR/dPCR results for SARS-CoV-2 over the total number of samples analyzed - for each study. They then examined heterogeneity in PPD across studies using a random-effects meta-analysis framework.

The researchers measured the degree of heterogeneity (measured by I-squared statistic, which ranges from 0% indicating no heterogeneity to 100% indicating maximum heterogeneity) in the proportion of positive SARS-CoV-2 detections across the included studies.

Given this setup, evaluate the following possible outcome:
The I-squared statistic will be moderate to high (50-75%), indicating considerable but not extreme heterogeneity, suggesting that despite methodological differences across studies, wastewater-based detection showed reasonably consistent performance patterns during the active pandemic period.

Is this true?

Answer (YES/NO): NO